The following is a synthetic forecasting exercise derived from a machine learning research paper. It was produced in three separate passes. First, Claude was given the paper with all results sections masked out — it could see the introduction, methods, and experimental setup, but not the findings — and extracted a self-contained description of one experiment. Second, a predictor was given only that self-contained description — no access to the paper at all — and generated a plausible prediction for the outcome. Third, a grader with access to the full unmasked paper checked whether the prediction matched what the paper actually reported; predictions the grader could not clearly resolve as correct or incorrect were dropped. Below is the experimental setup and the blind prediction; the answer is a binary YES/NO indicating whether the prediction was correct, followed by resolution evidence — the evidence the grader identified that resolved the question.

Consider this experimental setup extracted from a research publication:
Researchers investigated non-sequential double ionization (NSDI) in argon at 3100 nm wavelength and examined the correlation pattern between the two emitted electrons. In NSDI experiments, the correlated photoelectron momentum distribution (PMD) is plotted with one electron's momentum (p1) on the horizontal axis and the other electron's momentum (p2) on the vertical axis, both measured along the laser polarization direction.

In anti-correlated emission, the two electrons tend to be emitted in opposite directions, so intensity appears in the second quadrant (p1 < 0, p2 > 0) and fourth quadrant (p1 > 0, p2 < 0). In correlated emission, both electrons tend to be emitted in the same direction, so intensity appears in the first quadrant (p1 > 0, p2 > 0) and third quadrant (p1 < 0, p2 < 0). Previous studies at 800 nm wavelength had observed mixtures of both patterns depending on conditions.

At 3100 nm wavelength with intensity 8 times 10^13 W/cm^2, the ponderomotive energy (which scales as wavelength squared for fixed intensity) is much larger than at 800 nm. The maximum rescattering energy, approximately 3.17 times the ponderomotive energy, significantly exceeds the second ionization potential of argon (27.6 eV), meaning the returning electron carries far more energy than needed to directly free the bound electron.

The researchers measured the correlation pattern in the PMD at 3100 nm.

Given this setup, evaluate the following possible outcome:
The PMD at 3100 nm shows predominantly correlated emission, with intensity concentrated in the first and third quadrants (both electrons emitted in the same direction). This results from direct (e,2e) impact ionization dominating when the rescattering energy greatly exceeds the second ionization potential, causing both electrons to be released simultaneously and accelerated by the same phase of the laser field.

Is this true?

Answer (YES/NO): YES